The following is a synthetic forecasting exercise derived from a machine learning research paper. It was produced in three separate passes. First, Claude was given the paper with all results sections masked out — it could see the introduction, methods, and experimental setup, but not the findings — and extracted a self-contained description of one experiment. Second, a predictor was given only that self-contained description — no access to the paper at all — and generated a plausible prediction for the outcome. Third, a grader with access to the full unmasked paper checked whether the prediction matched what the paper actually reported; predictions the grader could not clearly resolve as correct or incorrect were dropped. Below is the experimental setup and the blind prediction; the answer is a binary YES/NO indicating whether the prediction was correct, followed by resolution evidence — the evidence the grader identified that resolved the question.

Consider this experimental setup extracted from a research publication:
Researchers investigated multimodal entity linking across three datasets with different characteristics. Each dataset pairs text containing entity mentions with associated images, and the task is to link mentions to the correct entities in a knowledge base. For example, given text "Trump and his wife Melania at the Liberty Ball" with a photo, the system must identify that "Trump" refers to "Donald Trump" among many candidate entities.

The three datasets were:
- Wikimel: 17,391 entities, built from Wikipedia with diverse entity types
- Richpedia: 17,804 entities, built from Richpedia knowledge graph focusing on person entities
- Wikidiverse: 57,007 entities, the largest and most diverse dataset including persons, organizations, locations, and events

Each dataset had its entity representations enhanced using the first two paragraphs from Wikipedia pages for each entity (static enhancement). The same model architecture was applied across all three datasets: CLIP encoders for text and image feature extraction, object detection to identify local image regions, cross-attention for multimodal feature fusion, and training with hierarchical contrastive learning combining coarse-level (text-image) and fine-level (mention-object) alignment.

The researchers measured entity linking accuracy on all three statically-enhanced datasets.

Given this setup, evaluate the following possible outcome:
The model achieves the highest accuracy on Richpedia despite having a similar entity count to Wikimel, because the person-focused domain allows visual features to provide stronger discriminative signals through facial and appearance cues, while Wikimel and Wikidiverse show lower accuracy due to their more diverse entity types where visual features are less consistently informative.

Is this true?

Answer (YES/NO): NO